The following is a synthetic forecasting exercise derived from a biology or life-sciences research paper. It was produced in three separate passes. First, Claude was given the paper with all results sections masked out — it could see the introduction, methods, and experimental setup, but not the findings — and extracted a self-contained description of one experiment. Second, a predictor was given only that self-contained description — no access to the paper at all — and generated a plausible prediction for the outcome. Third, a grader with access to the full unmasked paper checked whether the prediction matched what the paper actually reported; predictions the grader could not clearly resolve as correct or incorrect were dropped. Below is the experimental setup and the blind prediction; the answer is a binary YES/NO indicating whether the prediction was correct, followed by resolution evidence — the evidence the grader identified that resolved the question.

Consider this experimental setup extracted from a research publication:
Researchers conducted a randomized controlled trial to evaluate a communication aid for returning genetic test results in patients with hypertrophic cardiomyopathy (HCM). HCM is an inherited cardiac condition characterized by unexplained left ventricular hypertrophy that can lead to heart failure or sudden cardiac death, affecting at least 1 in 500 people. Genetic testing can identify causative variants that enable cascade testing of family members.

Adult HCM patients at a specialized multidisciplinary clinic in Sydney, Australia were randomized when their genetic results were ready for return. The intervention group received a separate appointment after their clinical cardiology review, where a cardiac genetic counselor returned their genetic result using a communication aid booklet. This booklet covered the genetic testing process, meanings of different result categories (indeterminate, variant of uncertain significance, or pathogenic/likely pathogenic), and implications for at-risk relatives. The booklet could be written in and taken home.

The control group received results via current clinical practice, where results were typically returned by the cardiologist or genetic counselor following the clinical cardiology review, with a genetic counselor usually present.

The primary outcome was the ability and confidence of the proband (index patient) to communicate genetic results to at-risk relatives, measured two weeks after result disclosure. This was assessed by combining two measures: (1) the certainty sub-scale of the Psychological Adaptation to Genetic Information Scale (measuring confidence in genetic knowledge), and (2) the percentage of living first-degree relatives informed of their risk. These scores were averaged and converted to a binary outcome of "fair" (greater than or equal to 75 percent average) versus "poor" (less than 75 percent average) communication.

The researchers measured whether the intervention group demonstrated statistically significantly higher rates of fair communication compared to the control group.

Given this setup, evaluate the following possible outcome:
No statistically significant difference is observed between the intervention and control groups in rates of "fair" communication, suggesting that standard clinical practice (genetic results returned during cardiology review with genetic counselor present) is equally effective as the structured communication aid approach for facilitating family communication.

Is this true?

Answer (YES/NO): YES